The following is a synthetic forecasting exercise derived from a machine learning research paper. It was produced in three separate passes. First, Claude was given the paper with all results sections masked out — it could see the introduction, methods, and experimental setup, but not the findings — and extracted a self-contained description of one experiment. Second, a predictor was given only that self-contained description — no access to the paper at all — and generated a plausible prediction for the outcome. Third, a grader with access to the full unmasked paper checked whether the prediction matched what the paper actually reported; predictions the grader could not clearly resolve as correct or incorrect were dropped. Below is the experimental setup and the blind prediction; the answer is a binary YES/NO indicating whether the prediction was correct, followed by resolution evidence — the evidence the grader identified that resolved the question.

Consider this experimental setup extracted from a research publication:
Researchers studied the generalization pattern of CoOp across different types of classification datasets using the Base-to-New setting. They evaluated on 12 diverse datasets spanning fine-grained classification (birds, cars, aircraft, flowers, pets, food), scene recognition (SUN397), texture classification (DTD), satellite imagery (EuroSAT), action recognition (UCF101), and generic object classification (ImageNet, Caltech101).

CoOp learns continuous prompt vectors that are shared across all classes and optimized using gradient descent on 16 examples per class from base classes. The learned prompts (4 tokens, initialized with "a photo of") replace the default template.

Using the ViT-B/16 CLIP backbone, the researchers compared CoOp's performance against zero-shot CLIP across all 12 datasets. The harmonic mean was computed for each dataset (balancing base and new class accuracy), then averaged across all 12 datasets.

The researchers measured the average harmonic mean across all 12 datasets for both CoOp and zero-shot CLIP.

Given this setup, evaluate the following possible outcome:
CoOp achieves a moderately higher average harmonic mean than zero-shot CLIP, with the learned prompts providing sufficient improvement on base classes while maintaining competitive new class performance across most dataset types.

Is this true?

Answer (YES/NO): NO